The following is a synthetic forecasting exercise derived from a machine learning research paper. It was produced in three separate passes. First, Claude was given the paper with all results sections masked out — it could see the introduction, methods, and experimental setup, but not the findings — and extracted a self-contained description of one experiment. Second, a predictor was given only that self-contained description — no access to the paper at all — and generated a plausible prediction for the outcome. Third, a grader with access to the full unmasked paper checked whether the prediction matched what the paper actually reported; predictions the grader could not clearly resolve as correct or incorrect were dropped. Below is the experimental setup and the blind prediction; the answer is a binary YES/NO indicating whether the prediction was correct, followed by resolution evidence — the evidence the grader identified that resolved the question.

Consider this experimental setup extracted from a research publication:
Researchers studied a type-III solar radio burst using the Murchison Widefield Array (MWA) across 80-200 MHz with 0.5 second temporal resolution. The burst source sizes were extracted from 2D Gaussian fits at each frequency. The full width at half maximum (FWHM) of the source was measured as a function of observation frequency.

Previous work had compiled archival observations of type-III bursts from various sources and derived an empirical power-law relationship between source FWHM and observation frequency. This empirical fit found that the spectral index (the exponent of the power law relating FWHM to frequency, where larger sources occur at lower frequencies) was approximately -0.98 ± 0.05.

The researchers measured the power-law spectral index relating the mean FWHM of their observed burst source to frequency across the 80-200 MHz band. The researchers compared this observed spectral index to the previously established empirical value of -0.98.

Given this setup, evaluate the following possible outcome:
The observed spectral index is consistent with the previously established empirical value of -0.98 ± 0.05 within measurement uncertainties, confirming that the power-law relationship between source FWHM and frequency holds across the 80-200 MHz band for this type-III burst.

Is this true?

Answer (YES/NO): YES